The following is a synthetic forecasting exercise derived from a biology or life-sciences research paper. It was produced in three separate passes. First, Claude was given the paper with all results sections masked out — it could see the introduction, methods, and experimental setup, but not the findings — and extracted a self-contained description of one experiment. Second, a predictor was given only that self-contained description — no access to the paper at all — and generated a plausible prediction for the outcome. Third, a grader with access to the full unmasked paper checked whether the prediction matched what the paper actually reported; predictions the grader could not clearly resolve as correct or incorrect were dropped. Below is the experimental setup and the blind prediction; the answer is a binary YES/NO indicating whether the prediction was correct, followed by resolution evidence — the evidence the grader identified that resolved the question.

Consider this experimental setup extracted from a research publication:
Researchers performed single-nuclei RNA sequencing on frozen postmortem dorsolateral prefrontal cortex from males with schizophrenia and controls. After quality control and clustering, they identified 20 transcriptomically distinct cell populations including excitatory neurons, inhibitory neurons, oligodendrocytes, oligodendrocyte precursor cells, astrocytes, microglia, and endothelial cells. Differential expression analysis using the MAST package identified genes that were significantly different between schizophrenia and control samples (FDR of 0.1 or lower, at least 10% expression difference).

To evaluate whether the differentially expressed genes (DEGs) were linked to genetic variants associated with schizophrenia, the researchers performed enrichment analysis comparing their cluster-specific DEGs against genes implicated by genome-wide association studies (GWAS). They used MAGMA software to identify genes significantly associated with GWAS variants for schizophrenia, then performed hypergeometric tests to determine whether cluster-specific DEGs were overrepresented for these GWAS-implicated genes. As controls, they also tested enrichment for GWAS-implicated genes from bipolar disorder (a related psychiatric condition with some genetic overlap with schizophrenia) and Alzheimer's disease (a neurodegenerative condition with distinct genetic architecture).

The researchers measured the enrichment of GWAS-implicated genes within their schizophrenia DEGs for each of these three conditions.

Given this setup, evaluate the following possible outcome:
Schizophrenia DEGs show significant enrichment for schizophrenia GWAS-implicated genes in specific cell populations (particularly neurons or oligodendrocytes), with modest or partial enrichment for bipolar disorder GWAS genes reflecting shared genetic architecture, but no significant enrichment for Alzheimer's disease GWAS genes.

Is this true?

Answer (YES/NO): YES